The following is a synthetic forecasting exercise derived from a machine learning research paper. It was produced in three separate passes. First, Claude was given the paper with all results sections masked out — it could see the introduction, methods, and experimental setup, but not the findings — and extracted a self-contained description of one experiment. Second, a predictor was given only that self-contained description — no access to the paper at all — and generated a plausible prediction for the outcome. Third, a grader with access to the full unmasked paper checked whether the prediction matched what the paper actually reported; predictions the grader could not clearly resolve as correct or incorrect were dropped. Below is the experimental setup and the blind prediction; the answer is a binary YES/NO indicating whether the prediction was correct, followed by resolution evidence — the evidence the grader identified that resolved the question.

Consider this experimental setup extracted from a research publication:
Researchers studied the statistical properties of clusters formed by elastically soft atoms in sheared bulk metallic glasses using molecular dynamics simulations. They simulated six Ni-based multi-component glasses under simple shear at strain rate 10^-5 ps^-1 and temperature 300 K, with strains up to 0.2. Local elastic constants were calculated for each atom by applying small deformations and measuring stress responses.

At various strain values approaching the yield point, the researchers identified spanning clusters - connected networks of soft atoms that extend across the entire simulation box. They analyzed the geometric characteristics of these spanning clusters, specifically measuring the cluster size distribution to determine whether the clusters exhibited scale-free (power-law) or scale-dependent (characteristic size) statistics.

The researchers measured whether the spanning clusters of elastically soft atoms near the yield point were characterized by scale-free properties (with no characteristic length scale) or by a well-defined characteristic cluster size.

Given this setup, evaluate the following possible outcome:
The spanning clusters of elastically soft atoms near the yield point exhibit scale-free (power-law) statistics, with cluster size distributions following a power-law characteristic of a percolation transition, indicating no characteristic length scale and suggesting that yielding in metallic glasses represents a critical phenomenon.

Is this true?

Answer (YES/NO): YES